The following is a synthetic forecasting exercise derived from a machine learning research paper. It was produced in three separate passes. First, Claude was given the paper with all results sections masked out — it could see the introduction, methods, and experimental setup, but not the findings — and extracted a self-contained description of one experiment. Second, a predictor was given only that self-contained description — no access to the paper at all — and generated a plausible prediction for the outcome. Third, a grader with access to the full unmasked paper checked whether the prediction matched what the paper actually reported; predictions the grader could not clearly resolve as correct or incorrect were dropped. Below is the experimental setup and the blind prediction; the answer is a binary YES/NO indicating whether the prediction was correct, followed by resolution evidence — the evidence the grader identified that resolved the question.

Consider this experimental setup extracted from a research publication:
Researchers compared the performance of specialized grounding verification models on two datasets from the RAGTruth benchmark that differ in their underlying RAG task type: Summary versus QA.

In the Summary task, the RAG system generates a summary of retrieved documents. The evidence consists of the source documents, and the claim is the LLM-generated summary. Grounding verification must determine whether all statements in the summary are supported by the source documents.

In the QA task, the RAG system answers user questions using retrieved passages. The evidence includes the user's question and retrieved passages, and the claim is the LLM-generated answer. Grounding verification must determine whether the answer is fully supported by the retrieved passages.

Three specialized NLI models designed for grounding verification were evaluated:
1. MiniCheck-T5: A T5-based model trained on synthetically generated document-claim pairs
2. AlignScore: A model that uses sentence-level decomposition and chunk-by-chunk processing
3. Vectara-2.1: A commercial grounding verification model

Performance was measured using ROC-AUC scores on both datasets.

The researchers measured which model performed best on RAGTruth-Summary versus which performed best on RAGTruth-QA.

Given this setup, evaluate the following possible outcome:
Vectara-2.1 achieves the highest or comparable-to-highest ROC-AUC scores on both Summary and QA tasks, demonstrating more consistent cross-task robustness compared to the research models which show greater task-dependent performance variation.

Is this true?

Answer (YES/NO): YES